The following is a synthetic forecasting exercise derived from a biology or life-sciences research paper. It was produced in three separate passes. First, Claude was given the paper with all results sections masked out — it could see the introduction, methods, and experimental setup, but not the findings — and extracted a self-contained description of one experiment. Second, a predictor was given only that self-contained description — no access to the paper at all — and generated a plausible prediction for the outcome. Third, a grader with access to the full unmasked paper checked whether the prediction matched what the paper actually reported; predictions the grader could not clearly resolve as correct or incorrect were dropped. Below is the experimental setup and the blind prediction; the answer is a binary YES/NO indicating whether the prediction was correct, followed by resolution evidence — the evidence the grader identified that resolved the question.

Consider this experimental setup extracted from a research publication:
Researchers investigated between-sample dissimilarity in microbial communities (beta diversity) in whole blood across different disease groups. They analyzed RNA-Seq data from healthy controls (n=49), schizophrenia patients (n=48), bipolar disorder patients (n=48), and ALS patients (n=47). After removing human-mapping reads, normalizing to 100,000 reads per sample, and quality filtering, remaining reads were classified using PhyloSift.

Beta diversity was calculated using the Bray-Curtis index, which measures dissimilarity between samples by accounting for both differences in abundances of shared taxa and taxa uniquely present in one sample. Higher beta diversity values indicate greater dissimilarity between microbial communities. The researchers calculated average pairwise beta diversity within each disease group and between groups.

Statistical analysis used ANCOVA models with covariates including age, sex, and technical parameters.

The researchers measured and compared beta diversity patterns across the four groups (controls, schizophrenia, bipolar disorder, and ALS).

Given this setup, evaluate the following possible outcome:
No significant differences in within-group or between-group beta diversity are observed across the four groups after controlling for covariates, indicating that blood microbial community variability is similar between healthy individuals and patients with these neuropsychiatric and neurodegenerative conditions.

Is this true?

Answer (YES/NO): NO